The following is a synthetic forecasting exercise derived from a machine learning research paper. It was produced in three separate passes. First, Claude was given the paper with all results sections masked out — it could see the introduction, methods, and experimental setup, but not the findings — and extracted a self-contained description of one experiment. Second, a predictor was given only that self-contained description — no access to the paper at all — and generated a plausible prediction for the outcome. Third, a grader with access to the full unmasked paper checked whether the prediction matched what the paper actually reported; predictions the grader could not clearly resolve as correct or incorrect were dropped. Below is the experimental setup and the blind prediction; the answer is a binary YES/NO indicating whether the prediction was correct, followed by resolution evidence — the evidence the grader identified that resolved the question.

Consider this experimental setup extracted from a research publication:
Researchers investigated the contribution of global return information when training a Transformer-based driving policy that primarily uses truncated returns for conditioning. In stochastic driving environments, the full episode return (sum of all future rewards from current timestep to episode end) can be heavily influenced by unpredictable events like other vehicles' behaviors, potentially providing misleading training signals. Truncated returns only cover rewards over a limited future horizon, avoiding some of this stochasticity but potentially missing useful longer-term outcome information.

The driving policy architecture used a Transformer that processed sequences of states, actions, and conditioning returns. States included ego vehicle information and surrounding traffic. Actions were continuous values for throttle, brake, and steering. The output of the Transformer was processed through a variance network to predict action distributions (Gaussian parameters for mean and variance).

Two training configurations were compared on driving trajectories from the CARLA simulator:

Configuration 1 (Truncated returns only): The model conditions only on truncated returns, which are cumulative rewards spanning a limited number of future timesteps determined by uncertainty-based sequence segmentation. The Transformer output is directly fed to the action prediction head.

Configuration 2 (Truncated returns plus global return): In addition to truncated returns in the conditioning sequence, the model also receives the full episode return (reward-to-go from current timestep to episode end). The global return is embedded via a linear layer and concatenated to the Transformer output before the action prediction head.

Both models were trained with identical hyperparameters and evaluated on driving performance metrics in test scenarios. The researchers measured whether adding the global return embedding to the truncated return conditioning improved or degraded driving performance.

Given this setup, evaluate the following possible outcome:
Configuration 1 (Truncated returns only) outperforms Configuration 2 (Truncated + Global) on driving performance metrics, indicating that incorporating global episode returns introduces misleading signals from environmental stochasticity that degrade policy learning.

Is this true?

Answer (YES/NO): NO